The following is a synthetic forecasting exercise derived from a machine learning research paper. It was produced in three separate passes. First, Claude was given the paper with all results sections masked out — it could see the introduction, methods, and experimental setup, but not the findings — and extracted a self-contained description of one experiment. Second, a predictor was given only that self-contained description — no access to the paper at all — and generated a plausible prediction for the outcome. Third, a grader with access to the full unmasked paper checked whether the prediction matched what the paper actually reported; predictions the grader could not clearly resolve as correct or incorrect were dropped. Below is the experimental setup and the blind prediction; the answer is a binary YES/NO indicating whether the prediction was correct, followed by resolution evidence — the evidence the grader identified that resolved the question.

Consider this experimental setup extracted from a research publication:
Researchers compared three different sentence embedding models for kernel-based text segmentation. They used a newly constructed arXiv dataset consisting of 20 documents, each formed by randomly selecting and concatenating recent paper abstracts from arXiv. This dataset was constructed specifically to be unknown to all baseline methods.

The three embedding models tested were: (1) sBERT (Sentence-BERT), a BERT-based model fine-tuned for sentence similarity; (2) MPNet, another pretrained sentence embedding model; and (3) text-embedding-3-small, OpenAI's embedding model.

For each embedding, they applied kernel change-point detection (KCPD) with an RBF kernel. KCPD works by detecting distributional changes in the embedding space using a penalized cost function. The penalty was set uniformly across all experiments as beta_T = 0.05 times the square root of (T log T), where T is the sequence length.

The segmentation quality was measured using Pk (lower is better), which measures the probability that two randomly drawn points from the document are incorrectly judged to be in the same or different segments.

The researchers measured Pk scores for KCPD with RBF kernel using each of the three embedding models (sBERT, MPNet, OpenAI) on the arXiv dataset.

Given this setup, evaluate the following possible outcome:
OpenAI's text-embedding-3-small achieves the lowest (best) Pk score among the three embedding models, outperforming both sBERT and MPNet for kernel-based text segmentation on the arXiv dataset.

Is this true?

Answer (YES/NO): NO